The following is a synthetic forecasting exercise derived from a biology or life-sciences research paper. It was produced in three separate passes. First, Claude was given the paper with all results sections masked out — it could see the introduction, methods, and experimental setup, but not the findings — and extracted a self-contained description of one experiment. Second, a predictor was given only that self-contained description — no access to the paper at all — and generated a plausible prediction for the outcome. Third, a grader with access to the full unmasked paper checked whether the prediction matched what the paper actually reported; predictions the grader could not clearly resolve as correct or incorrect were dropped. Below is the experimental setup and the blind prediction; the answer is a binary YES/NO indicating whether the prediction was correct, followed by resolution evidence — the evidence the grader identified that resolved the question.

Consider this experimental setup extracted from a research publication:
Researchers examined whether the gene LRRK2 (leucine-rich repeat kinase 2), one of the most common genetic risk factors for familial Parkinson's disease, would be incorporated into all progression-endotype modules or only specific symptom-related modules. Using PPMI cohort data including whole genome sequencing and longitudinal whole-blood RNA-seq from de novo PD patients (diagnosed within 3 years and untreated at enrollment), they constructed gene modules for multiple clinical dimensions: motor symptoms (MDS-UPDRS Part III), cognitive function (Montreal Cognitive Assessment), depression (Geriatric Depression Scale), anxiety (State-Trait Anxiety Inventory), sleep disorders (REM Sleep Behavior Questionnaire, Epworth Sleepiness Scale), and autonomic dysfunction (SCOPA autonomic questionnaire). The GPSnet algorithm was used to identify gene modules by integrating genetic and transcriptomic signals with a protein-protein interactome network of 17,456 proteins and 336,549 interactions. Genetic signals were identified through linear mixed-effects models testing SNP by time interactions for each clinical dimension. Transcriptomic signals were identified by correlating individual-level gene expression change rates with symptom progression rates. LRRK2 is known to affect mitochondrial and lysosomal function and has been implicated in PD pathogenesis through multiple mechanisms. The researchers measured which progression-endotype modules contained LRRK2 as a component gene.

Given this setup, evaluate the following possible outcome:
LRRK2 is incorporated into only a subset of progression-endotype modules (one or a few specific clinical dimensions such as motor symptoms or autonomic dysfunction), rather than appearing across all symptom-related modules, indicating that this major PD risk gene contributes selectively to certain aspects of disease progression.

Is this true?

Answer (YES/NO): NO